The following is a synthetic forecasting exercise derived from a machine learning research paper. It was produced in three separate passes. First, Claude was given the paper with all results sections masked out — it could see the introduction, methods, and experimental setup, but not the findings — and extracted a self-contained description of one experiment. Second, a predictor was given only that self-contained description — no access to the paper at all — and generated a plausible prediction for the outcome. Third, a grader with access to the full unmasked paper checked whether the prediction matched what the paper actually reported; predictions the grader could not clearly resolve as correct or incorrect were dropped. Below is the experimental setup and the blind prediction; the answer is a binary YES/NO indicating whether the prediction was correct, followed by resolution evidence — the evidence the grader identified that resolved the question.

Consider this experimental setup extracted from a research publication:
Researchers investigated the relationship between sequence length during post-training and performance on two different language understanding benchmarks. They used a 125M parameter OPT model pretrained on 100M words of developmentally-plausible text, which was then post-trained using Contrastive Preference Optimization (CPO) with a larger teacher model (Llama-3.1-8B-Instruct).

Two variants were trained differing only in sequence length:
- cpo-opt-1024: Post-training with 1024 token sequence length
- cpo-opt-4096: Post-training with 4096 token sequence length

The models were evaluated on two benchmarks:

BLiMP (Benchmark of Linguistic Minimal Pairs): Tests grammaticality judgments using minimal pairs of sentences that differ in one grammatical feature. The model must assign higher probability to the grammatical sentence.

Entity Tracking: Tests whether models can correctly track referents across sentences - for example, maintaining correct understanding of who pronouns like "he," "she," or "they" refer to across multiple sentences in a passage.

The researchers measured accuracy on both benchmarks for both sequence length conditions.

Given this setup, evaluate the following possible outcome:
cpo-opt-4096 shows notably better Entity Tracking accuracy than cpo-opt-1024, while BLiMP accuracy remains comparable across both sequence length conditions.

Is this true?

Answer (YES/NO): NO